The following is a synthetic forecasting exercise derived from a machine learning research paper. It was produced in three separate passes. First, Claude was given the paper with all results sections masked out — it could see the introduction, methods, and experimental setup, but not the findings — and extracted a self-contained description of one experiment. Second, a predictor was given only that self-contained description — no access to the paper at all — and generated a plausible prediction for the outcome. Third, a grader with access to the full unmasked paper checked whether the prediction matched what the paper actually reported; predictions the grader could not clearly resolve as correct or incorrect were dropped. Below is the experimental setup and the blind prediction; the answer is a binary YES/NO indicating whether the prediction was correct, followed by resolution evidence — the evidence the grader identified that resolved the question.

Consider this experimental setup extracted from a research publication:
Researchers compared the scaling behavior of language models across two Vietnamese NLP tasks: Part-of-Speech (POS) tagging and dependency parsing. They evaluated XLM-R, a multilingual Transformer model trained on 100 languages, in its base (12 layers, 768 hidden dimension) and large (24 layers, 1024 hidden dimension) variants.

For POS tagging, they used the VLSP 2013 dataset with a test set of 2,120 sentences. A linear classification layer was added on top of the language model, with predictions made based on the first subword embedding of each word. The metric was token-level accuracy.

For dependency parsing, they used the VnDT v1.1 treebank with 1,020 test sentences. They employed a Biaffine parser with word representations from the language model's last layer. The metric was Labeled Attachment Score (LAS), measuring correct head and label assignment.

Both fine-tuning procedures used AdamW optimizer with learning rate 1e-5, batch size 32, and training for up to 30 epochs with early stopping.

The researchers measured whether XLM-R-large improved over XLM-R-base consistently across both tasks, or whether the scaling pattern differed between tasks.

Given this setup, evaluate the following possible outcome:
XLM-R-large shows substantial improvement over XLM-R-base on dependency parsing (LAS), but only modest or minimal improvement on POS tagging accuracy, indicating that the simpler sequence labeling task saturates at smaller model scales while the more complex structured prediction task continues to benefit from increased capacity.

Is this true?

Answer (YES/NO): NO